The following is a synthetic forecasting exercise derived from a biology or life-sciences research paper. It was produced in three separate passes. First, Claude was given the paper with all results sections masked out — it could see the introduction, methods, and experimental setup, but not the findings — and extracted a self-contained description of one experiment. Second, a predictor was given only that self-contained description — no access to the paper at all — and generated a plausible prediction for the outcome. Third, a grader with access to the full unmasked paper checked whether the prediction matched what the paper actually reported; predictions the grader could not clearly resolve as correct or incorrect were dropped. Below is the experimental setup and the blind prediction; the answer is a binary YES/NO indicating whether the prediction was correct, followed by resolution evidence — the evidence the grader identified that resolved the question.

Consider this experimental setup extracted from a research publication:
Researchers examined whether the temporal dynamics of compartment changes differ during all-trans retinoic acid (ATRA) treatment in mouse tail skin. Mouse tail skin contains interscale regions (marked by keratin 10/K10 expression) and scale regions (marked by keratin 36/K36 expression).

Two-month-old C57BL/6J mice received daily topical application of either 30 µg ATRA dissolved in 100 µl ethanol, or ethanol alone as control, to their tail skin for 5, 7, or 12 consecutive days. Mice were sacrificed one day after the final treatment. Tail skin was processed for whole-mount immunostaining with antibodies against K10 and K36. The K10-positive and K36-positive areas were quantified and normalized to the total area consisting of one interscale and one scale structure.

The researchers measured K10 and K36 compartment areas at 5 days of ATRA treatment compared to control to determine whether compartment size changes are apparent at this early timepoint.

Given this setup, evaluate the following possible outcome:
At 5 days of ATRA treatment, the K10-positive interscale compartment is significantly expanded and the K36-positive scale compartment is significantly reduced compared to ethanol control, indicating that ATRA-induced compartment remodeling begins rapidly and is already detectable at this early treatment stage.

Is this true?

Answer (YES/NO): NO